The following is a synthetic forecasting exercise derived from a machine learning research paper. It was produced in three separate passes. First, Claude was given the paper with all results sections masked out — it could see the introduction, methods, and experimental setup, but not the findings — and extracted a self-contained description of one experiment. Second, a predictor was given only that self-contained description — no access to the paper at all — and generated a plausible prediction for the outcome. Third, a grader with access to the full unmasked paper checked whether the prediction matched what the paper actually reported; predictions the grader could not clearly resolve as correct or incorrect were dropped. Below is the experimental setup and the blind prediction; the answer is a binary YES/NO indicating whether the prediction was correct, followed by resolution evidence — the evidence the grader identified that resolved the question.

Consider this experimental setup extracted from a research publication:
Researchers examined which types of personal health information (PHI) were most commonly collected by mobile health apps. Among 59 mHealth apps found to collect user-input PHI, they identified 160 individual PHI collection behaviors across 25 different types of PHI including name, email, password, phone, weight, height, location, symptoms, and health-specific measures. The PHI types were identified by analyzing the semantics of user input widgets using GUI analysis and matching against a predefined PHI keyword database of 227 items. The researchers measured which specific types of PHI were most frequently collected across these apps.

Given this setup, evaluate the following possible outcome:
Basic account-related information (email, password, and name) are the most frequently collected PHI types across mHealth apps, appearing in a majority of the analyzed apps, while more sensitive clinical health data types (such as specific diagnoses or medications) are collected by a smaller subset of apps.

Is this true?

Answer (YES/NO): YES